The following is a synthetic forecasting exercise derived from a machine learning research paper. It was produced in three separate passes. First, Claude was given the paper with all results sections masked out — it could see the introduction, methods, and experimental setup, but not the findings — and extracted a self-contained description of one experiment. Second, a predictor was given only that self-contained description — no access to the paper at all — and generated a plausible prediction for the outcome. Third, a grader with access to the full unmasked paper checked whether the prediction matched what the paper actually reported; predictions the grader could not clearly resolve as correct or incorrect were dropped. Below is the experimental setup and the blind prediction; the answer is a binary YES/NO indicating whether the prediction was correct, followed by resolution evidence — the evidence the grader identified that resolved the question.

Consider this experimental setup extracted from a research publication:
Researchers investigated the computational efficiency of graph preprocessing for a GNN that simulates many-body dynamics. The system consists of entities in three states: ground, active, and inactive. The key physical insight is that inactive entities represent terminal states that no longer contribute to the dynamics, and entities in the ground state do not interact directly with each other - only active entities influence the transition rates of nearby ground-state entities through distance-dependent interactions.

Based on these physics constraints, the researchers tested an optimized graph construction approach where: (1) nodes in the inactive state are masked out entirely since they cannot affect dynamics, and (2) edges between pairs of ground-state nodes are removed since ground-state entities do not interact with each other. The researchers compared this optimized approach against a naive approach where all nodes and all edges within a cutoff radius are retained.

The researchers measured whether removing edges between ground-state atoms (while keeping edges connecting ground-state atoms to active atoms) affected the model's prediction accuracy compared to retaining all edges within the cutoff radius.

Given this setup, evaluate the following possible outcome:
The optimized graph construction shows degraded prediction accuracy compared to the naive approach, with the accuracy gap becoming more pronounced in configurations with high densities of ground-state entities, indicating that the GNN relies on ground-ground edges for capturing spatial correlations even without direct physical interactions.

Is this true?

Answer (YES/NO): NO